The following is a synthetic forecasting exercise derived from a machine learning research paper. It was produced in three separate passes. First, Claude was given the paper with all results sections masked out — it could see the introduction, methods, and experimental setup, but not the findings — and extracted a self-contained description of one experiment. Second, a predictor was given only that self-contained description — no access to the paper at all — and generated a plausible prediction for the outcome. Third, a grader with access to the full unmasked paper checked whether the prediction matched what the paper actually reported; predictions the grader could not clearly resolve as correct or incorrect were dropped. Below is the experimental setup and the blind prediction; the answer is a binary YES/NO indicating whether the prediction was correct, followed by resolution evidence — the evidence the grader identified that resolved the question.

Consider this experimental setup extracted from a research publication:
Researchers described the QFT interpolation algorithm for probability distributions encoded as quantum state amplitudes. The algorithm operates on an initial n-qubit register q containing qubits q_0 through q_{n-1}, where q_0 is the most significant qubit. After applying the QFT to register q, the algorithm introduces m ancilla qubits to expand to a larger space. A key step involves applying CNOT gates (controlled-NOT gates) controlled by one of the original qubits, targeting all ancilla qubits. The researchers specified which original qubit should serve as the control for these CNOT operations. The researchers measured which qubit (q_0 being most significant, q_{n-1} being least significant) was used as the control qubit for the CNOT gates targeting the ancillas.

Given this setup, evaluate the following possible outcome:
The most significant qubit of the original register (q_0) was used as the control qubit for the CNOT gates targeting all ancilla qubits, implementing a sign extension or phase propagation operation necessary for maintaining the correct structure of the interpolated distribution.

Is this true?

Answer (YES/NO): YES